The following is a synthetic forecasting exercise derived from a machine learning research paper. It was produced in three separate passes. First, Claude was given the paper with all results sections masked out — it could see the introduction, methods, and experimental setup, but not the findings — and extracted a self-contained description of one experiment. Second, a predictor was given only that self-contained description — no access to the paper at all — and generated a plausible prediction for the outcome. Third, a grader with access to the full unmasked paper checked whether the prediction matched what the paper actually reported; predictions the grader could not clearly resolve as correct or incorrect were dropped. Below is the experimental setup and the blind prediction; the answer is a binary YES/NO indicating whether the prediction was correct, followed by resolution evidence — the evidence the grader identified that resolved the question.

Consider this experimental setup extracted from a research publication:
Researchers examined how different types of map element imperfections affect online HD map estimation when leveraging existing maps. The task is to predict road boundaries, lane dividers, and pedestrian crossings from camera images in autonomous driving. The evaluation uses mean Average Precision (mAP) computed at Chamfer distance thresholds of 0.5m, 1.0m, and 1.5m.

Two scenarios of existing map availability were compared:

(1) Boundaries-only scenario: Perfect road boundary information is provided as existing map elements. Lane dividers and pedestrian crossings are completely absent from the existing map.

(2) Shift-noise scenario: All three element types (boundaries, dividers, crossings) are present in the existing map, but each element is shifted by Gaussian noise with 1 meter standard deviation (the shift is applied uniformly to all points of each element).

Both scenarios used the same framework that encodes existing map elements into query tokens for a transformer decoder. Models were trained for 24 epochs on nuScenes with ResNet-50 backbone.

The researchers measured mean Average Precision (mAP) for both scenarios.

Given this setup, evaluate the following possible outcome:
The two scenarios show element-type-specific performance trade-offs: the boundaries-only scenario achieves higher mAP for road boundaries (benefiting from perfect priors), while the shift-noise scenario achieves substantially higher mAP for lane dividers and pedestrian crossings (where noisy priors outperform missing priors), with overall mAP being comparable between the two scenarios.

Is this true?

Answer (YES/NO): NO